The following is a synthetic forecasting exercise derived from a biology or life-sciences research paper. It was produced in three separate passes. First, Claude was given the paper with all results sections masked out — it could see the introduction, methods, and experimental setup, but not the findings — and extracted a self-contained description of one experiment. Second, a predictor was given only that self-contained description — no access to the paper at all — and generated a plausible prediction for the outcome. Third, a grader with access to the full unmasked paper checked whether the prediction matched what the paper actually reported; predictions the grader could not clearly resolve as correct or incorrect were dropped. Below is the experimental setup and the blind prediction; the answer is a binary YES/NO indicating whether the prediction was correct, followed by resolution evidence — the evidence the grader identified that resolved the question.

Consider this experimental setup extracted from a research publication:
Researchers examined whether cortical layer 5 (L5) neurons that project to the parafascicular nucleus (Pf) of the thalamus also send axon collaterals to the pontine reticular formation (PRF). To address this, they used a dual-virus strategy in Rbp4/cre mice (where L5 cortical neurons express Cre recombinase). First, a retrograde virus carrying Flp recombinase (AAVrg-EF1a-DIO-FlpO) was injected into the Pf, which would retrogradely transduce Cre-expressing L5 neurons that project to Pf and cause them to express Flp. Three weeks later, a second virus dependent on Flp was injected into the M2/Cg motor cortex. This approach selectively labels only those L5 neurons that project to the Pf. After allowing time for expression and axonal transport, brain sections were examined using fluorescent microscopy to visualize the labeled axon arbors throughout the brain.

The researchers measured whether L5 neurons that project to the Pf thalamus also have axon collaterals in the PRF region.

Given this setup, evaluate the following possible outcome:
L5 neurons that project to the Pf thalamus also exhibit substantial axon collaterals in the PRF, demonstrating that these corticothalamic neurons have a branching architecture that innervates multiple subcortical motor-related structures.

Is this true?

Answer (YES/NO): YES